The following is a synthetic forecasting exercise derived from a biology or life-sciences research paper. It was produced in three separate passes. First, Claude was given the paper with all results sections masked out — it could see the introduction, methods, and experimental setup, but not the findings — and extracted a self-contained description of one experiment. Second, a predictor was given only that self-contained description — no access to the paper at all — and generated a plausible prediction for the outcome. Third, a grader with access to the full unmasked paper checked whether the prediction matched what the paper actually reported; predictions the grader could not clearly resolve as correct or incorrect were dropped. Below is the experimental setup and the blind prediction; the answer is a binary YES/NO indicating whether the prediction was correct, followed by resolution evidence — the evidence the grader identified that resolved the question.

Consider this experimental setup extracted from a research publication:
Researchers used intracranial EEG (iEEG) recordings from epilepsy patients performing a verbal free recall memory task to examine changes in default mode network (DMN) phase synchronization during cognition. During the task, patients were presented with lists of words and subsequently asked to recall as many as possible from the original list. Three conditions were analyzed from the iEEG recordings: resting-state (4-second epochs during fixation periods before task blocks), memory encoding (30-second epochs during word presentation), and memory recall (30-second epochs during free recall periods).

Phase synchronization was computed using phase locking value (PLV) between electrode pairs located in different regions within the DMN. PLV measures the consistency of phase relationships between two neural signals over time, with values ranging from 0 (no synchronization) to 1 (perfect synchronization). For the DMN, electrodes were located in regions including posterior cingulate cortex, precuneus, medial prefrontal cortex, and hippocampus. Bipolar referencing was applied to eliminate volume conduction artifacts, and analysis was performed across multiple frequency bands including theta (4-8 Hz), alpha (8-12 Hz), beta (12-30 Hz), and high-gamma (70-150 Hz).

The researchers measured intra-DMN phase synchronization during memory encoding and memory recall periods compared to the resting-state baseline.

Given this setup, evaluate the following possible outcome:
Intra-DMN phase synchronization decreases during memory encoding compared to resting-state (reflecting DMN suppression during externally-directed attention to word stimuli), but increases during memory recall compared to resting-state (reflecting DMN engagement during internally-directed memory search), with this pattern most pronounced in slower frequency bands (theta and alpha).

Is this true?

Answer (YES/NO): NO